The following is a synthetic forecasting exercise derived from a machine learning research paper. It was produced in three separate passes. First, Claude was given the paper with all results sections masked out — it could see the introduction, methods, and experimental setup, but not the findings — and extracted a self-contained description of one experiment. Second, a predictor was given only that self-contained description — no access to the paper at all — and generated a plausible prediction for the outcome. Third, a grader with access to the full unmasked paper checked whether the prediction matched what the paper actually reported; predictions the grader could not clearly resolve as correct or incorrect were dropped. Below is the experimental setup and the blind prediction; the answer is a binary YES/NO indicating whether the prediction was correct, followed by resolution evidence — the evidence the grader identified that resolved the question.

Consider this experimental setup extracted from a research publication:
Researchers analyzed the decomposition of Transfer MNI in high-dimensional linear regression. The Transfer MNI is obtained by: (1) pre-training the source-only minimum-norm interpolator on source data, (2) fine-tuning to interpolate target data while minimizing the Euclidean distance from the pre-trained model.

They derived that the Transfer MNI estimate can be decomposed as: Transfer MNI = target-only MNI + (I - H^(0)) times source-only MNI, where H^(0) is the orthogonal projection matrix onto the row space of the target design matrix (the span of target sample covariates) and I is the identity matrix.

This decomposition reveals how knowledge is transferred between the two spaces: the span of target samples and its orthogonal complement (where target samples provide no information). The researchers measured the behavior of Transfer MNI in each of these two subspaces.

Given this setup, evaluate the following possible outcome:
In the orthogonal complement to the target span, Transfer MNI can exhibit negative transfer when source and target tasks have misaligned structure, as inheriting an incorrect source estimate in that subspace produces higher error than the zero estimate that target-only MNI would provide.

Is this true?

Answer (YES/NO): YES